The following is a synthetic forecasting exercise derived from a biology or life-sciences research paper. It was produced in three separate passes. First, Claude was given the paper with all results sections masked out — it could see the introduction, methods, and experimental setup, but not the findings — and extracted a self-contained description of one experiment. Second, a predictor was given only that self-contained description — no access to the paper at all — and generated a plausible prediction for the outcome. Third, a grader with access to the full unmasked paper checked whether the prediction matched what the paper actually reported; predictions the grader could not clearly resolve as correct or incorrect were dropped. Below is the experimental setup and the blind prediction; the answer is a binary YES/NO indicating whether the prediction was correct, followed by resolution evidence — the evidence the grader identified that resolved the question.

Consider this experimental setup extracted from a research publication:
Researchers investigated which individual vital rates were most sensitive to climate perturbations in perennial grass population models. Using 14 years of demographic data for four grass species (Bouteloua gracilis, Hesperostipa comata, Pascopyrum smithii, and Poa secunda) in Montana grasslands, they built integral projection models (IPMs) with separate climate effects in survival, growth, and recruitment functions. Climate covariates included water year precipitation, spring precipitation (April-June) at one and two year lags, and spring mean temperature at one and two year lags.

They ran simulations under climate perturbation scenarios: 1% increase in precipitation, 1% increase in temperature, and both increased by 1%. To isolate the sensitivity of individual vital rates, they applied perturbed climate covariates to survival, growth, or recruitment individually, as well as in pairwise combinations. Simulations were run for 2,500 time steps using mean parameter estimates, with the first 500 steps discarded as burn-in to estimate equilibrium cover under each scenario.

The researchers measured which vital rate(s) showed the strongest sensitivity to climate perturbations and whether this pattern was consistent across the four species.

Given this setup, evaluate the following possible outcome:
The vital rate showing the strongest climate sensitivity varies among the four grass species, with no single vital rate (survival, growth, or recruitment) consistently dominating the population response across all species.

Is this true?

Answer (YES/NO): NO